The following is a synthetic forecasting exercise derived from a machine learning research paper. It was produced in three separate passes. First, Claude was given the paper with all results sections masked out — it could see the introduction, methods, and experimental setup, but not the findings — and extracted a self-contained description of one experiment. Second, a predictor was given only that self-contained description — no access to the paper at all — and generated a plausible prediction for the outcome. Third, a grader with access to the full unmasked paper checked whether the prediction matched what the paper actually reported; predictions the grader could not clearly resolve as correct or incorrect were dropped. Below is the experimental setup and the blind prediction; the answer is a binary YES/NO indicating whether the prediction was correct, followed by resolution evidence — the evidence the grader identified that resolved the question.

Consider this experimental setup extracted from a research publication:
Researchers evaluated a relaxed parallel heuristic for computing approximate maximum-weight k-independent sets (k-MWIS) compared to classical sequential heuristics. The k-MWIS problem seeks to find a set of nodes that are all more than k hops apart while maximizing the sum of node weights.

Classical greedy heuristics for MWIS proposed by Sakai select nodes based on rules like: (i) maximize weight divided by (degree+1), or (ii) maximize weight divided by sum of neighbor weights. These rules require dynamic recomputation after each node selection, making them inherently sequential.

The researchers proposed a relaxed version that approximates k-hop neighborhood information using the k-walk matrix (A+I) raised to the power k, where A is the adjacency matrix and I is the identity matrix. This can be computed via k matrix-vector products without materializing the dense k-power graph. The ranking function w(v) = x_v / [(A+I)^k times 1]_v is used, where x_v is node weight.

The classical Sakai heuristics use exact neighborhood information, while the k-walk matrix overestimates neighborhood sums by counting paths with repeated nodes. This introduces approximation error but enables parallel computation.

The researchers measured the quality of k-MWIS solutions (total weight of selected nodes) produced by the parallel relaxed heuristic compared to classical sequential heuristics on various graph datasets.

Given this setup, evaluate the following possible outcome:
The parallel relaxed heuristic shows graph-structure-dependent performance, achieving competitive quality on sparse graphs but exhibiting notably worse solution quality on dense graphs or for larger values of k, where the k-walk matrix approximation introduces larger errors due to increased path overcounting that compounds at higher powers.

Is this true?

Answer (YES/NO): NO